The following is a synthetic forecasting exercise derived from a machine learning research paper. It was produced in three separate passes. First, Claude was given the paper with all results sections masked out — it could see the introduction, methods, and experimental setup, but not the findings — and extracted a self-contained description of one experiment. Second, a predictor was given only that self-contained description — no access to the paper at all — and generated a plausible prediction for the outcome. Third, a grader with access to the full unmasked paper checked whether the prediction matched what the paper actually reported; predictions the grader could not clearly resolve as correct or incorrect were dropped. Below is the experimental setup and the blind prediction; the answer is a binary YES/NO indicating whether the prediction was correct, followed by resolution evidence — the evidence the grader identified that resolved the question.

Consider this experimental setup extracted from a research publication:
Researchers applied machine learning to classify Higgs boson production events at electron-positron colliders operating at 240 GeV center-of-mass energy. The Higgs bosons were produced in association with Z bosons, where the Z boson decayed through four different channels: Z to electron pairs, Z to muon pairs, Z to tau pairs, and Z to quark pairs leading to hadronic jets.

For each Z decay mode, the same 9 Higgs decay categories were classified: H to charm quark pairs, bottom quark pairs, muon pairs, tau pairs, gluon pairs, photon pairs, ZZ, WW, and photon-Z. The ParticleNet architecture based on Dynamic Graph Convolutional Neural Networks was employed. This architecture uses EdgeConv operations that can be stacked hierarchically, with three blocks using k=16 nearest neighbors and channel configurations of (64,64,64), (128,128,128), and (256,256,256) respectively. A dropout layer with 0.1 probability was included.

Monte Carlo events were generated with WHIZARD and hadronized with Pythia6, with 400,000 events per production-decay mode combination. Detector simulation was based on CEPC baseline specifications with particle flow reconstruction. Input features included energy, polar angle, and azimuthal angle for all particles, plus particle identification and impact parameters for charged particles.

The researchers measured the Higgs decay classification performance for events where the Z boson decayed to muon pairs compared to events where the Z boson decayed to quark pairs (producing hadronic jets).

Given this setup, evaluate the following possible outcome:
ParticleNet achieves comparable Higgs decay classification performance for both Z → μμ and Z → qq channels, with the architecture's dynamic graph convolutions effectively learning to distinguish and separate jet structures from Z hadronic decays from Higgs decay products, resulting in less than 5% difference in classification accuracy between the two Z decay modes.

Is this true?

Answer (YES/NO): NO